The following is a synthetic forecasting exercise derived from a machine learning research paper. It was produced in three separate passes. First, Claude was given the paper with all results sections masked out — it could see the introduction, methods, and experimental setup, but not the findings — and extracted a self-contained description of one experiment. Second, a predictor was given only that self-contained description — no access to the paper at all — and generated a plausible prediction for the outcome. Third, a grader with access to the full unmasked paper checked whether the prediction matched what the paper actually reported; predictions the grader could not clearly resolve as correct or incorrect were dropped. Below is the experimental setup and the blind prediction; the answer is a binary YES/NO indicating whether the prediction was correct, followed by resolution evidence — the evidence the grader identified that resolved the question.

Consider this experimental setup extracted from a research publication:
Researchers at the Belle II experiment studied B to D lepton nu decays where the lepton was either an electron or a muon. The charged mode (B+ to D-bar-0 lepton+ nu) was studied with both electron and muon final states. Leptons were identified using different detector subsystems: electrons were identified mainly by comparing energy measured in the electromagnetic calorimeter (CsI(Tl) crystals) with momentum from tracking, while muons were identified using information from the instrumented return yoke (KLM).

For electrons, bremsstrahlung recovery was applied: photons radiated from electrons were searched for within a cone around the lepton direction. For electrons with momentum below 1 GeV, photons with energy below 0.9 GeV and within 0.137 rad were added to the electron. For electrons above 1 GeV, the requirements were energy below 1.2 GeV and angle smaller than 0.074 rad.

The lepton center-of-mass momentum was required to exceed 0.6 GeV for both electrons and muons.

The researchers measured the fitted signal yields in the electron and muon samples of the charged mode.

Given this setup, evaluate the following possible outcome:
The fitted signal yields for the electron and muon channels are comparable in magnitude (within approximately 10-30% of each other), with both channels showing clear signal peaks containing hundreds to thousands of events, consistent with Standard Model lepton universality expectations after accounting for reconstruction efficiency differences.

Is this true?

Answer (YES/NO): NO